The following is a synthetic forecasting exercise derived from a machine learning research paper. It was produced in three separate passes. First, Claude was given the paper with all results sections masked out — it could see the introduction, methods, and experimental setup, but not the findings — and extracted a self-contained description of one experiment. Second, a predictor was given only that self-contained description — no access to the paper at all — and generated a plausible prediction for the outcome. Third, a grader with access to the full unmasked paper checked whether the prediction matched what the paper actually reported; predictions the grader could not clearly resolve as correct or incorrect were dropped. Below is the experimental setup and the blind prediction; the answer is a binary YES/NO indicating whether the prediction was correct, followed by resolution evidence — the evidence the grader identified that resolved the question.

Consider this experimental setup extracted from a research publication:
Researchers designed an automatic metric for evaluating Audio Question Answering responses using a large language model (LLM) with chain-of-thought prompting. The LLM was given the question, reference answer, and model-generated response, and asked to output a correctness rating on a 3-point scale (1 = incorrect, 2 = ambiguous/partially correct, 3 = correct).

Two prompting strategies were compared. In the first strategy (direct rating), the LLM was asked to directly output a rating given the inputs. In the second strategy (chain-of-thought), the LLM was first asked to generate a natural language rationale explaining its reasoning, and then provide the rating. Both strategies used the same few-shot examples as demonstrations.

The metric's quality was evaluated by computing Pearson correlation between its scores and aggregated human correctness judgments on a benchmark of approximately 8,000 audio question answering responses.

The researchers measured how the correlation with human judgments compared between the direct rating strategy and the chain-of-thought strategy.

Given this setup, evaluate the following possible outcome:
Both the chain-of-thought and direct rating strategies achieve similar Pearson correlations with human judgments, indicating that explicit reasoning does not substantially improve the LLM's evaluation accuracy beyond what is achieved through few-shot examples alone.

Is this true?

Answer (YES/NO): NO